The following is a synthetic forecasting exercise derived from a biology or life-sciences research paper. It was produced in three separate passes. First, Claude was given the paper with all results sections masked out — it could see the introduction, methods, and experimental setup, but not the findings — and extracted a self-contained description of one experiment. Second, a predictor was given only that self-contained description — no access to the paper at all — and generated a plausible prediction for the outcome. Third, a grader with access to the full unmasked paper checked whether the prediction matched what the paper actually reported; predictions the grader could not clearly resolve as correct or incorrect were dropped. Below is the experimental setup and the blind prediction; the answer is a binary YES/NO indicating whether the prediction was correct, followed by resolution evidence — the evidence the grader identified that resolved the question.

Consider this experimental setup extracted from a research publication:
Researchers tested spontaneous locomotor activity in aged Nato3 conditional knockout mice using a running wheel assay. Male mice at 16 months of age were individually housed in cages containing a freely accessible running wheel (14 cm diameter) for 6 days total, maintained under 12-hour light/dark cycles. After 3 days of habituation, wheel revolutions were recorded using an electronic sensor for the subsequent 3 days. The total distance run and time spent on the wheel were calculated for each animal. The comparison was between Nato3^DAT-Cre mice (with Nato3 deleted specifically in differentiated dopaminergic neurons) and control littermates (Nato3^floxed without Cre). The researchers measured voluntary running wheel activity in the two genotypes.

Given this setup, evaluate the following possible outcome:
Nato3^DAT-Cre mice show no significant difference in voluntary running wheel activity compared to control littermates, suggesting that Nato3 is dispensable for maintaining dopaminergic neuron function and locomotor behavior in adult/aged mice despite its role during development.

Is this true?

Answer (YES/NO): NO